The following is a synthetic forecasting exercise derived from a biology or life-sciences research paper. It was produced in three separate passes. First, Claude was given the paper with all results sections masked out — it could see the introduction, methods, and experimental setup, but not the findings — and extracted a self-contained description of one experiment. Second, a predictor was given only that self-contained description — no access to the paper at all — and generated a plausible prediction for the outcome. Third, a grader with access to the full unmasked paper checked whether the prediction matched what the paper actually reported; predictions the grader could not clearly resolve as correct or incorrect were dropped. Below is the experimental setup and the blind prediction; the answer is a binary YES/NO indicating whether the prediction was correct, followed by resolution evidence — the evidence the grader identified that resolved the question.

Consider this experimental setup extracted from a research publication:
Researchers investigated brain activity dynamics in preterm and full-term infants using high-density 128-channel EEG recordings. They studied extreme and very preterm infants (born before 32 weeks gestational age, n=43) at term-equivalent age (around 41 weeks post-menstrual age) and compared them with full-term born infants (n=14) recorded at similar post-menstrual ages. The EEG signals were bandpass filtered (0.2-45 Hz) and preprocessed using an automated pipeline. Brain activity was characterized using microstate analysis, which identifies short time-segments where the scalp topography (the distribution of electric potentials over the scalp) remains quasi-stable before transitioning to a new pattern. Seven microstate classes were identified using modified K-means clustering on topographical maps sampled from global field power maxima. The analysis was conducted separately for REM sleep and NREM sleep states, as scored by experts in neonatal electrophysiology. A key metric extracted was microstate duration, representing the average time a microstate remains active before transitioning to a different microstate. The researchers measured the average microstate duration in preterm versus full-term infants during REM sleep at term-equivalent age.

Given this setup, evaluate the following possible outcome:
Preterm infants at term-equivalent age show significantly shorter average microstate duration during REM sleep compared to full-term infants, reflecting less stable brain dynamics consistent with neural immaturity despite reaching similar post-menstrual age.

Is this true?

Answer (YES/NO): NO